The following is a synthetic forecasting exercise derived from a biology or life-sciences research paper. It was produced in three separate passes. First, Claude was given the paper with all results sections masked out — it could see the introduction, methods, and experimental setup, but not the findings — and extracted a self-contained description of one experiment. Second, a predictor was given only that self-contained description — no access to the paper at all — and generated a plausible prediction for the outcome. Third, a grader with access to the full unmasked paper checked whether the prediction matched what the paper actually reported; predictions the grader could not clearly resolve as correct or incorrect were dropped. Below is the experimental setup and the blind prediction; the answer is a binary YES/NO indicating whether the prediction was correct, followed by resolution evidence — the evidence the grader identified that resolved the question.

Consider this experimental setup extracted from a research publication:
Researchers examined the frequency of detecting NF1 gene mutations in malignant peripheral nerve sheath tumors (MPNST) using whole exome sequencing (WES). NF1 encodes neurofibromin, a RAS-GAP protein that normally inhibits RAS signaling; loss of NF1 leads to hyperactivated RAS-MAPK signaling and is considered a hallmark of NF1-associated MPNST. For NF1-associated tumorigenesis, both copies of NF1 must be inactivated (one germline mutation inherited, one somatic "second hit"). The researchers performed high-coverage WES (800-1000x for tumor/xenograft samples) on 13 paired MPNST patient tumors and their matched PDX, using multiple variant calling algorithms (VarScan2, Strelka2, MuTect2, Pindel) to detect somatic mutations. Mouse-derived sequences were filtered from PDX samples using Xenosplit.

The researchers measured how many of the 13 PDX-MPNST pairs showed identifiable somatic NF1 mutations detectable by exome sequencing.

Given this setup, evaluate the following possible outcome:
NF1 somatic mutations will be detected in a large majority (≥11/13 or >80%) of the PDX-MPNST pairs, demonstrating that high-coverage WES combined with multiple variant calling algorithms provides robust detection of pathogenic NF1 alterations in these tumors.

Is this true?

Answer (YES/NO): NO